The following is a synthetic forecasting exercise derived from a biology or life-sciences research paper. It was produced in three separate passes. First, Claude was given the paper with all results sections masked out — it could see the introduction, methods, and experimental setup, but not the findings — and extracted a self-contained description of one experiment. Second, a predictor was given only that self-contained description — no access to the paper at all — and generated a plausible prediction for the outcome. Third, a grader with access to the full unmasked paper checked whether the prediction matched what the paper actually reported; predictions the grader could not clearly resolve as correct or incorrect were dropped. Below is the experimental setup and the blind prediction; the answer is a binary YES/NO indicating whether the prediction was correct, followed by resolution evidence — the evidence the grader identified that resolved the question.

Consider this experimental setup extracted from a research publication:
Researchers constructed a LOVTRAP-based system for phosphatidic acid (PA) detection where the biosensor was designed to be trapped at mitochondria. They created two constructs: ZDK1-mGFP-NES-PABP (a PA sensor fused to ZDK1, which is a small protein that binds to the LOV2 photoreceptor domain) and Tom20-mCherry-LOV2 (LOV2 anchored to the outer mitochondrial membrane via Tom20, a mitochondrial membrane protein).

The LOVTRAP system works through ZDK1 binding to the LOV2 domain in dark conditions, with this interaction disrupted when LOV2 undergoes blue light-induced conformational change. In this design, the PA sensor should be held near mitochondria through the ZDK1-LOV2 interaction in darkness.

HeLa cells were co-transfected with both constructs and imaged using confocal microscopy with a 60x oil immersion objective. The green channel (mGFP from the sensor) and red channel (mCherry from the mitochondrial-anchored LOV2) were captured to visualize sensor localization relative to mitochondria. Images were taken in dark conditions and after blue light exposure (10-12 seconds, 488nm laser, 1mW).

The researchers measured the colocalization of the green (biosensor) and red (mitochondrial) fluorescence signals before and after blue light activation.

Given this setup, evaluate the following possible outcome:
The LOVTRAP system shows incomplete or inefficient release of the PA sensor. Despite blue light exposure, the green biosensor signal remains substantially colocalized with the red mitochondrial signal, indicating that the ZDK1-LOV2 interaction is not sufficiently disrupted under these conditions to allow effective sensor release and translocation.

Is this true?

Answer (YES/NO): NO